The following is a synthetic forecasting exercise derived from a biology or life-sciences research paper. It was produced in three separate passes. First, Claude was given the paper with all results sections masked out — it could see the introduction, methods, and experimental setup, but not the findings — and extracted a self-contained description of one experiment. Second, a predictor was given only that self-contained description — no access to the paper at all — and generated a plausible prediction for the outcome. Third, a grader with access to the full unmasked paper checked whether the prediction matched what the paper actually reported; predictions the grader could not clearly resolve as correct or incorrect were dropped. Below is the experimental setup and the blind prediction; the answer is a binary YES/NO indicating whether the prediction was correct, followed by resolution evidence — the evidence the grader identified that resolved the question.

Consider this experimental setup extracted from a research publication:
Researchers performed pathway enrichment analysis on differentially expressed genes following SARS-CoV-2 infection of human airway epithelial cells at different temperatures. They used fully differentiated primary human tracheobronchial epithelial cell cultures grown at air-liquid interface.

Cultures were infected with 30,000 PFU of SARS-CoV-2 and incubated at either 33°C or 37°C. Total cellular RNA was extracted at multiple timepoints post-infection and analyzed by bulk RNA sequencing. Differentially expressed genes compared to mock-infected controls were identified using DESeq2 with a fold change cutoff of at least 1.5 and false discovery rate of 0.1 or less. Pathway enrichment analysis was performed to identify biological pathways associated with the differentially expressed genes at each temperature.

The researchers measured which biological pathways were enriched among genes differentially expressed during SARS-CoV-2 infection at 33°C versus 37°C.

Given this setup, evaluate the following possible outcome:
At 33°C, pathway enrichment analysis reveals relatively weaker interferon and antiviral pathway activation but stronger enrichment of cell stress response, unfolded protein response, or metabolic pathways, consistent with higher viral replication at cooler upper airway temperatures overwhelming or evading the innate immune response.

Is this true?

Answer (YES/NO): NO